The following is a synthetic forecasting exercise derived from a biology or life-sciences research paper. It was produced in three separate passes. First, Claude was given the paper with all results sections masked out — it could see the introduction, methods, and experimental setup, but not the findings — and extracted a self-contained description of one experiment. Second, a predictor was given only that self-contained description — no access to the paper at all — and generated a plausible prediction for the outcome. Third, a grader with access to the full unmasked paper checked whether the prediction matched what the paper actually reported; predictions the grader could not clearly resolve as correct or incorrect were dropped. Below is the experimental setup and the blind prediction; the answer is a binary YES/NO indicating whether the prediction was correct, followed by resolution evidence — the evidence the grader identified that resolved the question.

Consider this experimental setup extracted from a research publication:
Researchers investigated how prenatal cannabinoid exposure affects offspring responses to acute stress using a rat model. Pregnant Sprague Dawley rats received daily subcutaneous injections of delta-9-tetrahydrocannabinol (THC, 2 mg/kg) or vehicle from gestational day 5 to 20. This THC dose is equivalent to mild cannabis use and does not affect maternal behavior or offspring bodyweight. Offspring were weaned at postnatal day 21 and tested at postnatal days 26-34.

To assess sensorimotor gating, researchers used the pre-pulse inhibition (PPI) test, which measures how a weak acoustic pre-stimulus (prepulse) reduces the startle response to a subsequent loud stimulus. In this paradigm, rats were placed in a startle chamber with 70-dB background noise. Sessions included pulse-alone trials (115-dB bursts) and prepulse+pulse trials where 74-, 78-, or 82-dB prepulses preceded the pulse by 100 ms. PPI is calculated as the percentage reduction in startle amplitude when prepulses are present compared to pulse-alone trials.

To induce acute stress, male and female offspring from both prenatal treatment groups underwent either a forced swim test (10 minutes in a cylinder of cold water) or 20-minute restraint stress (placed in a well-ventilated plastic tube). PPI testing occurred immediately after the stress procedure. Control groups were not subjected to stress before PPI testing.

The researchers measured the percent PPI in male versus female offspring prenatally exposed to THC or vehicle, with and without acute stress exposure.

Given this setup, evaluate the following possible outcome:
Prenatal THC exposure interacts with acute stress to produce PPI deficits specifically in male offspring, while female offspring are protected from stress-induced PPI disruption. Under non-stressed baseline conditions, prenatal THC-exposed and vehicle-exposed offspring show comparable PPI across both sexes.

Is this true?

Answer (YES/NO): YES